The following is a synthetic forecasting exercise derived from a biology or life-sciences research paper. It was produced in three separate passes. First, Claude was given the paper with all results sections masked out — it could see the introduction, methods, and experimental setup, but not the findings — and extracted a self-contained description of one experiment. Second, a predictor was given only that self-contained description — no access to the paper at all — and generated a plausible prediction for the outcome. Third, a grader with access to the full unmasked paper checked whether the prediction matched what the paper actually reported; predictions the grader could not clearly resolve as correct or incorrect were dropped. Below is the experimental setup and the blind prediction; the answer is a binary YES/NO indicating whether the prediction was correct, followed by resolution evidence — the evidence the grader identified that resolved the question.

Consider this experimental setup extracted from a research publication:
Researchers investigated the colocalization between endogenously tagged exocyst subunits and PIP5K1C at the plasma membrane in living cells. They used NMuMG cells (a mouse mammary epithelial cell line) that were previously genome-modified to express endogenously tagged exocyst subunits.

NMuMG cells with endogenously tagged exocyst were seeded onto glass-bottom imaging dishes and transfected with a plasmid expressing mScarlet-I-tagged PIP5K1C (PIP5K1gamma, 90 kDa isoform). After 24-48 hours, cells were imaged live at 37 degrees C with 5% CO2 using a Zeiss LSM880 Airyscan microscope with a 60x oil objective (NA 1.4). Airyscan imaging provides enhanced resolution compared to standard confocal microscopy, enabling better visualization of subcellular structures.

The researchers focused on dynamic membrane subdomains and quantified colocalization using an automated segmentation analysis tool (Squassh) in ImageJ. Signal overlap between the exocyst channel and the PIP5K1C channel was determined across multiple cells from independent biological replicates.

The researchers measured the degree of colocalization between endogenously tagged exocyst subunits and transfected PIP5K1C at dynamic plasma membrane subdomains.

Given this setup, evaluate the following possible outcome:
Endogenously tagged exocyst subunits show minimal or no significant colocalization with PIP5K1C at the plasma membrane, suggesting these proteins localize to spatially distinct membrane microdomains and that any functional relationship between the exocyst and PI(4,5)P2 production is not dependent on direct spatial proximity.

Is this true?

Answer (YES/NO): NO